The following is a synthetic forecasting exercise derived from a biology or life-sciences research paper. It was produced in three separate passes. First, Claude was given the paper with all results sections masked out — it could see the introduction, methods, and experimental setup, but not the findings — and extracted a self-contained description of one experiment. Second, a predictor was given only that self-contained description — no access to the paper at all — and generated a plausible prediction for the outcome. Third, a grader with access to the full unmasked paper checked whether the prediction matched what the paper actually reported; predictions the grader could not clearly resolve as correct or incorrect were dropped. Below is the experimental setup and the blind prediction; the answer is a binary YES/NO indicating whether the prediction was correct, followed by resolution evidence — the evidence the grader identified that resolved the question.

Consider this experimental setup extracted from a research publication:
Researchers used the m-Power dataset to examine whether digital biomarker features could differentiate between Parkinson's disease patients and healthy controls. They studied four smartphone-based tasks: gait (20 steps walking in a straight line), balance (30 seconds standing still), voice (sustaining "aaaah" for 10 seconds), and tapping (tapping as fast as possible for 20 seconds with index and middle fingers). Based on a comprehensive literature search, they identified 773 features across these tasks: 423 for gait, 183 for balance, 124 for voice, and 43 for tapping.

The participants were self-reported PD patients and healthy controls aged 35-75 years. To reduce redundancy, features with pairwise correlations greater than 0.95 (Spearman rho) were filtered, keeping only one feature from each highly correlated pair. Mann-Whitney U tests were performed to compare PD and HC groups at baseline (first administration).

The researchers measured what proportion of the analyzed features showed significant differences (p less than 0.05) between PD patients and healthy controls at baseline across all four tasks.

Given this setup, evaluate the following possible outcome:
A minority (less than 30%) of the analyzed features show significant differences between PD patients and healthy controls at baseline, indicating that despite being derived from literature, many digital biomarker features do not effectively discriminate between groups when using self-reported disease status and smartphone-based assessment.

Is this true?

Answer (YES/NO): YES